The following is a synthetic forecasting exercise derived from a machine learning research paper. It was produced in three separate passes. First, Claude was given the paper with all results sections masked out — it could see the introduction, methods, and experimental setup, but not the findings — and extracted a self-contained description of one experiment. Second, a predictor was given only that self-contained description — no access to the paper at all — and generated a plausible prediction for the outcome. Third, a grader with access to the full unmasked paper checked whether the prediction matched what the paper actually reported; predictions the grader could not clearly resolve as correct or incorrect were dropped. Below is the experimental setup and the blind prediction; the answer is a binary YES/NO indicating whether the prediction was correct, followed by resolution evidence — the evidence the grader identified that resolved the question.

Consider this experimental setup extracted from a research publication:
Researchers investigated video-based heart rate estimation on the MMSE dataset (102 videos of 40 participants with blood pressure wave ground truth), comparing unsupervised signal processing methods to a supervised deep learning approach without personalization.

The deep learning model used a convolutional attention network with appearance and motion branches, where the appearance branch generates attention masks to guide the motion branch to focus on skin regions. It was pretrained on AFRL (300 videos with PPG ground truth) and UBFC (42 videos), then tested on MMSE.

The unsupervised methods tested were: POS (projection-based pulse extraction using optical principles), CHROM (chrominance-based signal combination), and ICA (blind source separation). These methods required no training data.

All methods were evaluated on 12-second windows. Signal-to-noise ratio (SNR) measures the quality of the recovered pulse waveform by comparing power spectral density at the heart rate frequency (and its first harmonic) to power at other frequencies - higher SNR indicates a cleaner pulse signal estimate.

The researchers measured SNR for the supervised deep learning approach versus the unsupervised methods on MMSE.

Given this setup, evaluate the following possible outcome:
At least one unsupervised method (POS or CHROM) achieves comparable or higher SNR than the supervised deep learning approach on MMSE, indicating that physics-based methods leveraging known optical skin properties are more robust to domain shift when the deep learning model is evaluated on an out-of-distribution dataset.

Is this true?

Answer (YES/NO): YES